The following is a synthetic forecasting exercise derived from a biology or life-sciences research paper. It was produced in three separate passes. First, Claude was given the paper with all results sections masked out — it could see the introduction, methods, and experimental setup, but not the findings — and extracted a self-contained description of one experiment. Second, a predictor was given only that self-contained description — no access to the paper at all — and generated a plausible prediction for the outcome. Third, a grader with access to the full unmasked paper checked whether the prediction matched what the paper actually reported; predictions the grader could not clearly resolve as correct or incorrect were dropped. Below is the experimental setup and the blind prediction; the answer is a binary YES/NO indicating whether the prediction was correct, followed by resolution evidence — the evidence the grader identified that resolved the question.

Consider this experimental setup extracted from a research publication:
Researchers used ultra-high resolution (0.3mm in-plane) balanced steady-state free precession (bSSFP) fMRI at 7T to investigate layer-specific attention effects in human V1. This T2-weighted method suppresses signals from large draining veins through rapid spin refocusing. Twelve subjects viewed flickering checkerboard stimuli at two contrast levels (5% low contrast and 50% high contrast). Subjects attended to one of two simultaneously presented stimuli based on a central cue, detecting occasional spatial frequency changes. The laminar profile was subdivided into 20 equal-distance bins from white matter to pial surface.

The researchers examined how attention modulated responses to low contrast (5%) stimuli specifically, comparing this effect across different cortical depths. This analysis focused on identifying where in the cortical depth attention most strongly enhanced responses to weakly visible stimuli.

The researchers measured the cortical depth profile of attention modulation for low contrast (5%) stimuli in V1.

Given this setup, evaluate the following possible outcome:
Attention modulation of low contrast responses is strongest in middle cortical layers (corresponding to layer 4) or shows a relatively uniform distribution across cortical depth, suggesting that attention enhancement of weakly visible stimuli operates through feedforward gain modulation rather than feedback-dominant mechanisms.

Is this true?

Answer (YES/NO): YES